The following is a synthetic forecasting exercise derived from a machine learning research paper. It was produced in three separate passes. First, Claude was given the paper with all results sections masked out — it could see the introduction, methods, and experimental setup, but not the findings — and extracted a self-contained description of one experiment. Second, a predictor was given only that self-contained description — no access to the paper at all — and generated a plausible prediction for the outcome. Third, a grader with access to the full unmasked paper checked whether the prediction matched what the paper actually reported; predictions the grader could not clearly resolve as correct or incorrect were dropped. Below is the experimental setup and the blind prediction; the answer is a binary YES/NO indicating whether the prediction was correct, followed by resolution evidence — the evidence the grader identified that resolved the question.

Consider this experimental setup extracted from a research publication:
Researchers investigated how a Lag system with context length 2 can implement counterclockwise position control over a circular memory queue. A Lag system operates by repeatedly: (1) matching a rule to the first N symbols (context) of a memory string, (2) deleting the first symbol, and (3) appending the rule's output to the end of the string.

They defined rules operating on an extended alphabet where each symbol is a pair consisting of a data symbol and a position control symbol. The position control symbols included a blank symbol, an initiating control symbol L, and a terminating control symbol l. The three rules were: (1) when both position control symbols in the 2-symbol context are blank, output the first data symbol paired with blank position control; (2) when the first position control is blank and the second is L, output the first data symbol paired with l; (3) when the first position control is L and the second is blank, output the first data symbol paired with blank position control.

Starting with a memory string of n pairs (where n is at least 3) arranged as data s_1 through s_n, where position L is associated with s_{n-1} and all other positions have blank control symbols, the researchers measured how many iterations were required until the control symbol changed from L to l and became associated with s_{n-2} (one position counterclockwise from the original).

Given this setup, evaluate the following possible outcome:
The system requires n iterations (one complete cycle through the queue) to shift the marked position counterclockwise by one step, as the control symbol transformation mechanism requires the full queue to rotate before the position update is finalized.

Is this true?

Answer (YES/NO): NO